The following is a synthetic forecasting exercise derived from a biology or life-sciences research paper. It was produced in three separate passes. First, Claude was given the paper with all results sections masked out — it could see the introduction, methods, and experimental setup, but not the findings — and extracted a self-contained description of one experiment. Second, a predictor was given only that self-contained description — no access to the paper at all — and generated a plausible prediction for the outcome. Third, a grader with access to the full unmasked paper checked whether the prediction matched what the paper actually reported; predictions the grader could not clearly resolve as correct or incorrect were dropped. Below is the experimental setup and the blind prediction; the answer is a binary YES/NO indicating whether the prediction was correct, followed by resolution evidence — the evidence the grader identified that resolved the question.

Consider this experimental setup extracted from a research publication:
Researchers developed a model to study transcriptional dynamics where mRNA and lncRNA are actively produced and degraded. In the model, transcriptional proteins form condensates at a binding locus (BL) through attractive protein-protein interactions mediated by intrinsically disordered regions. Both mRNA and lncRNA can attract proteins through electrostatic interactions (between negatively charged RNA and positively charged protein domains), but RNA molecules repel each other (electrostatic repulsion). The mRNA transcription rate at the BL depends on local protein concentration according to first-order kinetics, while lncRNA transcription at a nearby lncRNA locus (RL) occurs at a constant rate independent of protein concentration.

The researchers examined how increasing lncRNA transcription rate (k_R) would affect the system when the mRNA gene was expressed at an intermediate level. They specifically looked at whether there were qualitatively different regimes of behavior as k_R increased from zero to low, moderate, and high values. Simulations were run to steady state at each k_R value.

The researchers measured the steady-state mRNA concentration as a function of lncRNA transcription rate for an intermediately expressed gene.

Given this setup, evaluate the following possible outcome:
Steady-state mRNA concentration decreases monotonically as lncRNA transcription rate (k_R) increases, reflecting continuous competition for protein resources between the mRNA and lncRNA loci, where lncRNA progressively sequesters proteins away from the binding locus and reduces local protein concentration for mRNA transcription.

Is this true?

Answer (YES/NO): NO